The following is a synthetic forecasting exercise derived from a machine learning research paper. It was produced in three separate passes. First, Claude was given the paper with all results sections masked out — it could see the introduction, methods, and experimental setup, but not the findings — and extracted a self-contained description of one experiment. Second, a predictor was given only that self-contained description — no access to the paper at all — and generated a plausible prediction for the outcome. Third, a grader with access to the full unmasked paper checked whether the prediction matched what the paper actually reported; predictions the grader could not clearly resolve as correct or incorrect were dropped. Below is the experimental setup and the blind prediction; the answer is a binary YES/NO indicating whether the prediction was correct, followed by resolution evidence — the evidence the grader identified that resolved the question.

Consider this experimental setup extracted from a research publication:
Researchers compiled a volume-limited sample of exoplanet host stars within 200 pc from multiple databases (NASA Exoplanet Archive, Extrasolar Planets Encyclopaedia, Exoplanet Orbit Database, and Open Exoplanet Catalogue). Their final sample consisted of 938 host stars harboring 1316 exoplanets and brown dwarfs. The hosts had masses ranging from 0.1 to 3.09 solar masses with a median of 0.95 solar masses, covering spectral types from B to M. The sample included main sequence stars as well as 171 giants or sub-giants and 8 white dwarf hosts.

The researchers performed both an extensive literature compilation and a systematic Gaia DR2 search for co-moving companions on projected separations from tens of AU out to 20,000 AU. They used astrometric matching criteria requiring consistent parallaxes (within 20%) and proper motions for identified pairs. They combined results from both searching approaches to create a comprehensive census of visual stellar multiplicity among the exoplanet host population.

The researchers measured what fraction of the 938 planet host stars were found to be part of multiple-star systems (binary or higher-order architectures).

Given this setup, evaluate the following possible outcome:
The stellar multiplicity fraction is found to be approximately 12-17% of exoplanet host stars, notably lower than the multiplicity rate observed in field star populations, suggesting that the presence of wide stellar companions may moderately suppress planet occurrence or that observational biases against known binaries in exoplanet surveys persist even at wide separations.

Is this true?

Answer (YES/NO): NO